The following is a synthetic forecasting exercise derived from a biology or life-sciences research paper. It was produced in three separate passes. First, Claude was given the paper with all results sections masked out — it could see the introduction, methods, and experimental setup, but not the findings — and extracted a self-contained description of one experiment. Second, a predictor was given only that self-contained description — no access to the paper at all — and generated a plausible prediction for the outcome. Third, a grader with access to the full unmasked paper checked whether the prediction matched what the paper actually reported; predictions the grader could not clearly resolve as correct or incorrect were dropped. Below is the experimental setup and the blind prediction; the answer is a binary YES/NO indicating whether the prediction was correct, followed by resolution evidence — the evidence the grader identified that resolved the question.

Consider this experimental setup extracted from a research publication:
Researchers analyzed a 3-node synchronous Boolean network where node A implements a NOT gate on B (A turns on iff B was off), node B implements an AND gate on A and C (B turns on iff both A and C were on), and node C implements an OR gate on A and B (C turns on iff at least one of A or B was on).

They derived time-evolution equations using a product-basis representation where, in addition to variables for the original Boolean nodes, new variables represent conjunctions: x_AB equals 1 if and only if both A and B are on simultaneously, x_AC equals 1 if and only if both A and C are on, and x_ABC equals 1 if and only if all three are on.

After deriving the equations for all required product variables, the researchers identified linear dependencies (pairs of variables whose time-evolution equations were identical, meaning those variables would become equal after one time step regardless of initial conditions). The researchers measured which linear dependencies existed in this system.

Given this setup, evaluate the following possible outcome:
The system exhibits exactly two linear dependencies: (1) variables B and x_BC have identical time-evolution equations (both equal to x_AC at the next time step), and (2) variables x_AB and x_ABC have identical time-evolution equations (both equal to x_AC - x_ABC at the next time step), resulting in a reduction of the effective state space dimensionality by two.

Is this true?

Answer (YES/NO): NO